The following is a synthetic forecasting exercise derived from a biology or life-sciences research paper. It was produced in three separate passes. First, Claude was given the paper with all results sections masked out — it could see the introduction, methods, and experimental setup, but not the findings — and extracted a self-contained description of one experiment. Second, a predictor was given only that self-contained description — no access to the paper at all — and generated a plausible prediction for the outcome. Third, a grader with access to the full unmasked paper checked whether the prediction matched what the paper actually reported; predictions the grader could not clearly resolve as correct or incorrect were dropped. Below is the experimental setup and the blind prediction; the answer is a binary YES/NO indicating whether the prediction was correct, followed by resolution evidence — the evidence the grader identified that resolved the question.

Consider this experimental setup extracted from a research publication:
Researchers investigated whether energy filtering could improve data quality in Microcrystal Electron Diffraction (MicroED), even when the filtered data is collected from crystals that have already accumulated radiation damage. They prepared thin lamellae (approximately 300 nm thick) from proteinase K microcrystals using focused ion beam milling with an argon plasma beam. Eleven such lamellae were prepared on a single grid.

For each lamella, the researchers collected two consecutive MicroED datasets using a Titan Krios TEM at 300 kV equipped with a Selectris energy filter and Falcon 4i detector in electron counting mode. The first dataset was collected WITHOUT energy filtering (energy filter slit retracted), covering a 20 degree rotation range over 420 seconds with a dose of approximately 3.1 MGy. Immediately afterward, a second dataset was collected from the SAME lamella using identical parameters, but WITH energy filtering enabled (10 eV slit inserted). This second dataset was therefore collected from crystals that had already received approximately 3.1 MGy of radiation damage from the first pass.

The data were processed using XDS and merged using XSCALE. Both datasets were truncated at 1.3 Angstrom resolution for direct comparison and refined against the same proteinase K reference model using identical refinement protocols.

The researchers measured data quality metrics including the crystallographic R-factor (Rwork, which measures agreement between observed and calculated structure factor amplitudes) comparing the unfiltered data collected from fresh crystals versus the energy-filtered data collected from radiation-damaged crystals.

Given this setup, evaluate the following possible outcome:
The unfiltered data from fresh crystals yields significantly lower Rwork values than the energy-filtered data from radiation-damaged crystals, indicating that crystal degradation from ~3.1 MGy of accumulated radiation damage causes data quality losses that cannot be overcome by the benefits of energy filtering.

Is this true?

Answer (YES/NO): NO